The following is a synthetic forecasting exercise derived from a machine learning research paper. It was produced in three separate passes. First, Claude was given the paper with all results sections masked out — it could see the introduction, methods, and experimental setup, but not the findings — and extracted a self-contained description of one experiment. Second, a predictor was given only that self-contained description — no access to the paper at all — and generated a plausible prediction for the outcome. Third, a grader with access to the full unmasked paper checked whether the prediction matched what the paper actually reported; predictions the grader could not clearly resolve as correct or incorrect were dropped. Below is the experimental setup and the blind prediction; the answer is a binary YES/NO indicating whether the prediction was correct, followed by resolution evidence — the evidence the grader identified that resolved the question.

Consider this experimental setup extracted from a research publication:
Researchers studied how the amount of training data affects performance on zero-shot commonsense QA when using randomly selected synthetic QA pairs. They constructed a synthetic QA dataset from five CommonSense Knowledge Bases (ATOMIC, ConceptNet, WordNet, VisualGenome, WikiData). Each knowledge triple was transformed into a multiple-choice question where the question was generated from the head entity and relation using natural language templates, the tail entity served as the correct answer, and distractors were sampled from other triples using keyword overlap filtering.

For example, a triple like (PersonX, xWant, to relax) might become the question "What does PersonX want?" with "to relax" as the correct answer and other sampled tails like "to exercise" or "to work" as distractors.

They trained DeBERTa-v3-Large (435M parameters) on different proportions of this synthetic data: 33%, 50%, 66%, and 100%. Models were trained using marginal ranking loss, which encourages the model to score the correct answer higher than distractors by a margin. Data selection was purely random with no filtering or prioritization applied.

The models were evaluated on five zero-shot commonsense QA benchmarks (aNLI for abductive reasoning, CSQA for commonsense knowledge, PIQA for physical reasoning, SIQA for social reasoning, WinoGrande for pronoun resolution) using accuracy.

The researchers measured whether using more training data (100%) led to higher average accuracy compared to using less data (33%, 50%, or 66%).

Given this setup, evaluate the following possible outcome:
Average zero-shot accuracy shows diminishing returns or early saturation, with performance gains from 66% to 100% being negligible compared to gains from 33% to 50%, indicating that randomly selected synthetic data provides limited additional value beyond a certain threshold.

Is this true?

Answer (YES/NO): NO